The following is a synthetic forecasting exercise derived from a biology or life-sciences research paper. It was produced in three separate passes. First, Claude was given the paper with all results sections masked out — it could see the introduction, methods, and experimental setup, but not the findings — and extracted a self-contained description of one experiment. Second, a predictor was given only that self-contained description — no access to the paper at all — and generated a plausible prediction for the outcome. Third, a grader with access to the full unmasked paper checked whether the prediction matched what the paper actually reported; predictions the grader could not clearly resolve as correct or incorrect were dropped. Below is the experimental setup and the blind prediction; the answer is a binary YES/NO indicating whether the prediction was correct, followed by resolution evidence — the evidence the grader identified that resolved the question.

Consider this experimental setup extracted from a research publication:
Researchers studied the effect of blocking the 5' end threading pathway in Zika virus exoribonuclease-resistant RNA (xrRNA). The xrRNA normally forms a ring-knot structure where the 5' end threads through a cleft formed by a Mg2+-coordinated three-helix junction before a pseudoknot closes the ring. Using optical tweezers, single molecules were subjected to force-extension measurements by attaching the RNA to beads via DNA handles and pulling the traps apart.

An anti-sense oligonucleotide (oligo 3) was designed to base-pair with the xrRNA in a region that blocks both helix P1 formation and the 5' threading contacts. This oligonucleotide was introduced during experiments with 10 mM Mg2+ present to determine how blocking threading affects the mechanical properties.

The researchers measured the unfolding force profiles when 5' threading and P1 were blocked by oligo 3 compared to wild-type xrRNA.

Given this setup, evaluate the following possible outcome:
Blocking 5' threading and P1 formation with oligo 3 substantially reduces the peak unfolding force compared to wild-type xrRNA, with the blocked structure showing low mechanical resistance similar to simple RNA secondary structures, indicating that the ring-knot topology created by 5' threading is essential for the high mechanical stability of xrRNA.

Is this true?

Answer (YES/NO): YES